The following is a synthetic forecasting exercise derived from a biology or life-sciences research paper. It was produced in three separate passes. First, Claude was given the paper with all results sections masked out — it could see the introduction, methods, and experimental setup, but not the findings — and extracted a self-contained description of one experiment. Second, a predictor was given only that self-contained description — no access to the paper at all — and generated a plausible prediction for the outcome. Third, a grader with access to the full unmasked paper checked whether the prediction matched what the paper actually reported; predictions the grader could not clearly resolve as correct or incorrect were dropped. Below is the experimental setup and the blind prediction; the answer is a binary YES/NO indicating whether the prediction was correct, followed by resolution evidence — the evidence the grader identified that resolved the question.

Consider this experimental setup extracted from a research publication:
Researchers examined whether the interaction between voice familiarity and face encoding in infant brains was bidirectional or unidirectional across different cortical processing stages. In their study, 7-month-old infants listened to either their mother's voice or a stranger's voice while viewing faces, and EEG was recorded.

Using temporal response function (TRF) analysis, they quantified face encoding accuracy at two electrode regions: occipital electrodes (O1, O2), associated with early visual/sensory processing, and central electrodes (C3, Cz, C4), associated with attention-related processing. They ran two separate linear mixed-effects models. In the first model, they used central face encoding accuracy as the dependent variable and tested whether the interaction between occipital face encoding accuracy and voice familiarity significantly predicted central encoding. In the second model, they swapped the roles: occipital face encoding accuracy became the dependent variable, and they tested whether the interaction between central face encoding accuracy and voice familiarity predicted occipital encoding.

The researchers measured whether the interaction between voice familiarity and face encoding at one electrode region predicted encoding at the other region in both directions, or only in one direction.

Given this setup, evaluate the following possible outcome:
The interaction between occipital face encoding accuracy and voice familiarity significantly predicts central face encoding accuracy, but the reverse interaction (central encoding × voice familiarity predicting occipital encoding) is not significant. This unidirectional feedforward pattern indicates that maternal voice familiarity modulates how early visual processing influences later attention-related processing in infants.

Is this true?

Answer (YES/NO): YES